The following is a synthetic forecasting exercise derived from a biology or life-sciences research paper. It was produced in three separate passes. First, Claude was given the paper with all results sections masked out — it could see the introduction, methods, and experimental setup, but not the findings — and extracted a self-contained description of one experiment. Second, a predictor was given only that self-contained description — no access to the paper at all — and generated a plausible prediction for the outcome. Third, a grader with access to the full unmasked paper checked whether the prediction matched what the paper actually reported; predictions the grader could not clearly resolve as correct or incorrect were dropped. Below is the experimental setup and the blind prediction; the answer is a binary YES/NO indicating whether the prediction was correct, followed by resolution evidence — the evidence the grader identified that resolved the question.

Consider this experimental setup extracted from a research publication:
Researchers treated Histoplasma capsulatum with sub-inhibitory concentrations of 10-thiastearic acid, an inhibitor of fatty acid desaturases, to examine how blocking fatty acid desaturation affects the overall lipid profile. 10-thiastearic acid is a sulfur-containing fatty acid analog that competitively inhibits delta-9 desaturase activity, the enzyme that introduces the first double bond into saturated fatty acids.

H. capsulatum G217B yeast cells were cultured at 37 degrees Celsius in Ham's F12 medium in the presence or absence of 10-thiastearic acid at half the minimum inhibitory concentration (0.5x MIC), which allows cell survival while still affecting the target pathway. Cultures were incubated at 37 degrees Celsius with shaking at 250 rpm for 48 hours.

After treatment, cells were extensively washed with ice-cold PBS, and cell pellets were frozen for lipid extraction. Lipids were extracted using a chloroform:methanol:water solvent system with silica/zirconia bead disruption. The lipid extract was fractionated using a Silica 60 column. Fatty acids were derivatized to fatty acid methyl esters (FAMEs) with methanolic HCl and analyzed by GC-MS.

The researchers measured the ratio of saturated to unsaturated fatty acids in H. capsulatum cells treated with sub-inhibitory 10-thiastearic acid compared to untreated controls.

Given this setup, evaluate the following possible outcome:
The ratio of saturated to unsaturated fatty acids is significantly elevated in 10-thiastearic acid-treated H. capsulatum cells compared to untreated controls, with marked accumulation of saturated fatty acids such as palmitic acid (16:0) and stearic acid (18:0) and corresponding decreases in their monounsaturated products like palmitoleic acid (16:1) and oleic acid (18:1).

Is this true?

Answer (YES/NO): NO